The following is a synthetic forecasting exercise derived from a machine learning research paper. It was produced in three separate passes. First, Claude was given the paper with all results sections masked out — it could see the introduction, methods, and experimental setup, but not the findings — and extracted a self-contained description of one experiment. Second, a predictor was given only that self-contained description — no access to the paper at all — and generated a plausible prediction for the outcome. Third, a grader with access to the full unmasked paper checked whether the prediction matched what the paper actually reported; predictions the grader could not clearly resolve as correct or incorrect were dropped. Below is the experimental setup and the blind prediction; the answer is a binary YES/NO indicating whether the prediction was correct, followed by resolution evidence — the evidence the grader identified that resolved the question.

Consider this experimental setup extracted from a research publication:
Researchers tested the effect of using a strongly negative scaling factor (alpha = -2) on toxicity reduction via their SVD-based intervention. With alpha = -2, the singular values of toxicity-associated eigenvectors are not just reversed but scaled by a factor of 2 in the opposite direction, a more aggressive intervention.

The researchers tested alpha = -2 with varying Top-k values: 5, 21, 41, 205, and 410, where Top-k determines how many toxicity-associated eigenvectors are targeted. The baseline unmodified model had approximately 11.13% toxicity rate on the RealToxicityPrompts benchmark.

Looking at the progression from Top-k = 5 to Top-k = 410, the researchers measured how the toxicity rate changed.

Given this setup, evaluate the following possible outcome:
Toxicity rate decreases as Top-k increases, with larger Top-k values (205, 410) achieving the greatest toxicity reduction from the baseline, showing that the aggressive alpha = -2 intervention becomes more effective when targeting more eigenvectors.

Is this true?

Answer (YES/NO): NO